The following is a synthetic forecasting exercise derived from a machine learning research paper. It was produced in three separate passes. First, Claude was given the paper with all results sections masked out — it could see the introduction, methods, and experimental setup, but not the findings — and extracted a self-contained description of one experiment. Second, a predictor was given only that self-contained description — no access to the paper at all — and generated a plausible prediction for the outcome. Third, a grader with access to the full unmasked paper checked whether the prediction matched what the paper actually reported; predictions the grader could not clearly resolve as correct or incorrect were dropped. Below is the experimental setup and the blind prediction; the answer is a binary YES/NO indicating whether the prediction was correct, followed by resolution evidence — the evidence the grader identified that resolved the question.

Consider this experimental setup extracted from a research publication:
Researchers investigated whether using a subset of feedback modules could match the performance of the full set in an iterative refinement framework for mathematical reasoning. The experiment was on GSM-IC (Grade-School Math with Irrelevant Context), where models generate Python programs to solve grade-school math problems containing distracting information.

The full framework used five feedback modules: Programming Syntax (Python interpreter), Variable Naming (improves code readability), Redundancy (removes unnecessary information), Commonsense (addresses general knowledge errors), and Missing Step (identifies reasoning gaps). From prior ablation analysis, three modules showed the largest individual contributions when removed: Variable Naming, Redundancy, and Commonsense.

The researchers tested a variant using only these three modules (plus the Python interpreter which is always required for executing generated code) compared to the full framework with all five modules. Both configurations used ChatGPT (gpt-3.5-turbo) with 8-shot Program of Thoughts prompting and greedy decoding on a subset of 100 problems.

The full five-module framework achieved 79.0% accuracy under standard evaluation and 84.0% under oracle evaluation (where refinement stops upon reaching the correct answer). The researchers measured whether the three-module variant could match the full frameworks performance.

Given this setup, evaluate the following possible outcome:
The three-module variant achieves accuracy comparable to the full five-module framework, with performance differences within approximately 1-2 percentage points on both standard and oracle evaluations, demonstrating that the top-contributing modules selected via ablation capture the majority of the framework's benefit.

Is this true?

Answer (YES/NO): YES